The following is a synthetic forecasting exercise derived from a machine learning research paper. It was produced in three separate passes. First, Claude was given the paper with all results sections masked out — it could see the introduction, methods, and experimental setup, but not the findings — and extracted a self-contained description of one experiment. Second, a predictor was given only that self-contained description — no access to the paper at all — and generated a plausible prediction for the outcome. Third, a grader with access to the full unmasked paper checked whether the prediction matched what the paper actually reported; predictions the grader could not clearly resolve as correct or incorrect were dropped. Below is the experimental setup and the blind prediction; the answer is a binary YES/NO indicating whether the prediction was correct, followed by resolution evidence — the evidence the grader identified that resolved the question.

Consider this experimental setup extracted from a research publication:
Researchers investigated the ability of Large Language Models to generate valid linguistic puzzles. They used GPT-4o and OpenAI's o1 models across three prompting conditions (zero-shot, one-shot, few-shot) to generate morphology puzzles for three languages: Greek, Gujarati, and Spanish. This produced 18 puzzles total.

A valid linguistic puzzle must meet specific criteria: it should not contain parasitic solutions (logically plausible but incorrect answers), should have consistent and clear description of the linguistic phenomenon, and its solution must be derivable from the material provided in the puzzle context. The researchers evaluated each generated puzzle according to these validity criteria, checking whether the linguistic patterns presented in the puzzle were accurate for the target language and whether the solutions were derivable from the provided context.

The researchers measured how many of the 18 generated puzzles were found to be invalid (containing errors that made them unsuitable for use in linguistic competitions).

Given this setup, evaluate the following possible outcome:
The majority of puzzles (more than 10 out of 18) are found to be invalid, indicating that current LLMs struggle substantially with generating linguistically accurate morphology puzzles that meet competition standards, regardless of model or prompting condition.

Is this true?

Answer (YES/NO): NO